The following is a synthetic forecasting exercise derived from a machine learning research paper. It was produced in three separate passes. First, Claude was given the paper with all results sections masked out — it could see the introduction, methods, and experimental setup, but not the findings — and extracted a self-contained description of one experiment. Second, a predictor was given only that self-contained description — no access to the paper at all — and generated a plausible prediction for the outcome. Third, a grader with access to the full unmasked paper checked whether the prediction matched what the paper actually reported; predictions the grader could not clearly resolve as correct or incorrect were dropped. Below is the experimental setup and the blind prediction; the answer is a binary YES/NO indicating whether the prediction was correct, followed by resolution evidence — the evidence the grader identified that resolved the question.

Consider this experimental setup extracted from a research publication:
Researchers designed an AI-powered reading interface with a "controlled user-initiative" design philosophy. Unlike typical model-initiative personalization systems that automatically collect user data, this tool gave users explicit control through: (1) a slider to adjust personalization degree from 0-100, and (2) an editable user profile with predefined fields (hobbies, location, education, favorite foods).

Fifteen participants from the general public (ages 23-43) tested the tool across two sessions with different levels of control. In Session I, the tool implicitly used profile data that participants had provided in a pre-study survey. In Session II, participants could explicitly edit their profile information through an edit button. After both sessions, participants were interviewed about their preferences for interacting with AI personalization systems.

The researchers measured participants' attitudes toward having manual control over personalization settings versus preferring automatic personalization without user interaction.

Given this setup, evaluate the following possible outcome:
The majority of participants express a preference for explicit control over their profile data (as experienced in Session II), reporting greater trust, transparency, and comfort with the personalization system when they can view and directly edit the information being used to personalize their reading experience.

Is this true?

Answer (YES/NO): NO